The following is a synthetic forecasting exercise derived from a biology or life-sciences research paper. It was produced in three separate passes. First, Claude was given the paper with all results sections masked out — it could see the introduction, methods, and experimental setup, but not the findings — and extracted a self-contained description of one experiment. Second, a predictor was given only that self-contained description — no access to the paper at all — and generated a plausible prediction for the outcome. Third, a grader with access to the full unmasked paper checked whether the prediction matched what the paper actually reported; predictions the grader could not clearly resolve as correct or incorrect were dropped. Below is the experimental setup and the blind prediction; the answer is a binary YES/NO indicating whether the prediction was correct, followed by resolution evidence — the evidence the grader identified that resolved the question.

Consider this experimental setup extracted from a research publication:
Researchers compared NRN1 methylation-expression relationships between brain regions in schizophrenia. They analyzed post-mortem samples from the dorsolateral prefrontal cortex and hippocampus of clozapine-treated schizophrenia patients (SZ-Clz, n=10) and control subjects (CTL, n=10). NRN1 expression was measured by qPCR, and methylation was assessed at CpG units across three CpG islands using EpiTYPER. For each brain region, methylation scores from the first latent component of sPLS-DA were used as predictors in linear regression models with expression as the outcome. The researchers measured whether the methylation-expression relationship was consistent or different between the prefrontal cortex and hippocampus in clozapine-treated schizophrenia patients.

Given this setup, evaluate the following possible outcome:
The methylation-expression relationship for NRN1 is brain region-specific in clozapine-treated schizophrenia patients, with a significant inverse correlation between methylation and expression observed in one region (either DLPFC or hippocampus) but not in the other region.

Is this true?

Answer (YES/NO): NO